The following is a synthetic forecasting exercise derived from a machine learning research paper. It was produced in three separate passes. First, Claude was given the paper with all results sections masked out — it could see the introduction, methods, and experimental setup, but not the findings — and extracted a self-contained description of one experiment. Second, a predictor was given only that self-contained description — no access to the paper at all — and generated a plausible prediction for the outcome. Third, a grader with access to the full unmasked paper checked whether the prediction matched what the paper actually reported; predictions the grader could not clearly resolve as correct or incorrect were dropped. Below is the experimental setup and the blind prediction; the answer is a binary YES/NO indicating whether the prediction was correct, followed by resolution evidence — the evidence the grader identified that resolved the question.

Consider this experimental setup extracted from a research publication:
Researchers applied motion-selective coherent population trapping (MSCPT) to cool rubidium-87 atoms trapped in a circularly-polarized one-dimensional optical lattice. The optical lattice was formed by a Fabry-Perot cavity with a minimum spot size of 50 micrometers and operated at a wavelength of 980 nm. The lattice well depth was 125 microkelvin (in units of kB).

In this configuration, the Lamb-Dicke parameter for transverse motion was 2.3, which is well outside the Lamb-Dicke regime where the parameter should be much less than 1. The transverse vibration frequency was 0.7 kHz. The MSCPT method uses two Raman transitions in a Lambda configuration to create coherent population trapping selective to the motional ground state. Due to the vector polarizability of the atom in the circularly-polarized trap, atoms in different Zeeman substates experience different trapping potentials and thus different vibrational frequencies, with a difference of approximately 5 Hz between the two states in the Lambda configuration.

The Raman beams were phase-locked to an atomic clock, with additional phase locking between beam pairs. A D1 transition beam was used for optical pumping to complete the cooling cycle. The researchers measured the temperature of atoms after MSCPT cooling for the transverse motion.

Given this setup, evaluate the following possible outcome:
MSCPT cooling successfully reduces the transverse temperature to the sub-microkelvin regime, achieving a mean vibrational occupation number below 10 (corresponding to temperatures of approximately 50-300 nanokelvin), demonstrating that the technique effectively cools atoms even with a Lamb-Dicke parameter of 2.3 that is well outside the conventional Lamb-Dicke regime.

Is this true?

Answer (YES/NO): NO